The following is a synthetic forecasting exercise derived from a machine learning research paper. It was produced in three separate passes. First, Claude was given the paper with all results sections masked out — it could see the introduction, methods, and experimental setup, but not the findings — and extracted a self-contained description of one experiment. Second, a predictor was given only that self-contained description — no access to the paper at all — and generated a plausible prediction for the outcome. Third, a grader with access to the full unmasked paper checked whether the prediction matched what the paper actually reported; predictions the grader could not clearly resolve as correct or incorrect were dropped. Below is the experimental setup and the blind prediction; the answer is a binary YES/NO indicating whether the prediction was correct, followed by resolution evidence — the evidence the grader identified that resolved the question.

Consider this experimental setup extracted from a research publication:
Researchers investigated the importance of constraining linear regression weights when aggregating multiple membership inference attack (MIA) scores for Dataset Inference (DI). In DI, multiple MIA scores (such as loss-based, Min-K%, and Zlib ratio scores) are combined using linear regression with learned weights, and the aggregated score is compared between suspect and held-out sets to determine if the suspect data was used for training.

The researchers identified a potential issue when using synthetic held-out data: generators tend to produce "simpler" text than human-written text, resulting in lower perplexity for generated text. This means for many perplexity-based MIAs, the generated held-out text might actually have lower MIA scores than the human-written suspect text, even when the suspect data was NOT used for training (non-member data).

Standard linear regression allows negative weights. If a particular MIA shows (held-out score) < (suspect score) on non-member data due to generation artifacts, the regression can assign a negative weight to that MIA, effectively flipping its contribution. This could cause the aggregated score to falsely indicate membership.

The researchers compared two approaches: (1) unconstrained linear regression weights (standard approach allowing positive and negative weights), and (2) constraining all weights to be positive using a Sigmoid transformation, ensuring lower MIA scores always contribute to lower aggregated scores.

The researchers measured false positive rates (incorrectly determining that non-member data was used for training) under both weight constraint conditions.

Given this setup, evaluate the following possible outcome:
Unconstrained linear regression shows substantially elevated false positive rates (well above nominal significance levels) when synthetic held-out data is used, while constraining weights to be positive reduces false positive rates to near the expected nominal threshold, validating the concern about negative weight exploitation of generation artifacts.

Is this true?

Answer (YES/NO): NO